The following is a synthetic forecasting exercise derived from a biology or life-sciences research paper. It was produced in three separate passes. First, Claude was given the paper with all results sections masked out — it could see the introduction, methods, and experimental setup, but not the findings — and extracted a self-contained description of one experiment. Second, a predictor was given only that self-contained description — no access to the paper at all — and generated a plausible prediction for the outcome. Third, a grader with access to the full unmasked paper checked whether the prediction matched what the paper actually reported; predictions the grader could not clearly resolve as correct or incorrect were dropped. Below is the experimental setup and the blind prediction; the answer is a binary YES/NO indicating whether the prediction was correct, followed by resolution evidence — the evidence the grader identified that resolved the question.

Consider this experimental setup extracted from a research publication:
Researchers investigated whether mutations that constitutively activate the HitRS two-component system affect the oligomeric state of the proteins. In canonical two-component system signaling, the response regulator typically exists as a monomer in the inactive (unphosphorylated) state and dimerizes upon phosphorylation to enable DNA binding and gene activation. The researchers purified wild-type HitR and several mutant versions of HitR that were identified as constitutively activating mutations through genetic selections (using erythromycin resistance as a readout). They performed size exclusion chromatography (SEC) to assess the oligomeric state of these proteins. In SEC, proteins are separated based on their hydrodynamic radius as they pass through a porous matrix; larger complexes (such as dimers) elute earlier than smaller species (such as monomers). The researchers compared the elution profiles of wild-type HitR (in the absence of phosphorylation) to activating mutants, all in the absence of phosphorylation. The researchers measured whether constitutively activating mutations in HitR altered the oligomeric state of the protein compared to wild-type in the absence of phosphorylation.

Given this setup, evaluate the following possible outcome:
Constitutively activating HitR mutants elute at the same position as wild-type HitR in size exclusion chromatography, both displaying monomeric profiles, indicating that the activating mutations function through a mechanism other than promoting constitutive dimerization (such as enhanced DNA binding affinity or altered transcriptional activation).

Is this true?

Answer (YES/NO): NO